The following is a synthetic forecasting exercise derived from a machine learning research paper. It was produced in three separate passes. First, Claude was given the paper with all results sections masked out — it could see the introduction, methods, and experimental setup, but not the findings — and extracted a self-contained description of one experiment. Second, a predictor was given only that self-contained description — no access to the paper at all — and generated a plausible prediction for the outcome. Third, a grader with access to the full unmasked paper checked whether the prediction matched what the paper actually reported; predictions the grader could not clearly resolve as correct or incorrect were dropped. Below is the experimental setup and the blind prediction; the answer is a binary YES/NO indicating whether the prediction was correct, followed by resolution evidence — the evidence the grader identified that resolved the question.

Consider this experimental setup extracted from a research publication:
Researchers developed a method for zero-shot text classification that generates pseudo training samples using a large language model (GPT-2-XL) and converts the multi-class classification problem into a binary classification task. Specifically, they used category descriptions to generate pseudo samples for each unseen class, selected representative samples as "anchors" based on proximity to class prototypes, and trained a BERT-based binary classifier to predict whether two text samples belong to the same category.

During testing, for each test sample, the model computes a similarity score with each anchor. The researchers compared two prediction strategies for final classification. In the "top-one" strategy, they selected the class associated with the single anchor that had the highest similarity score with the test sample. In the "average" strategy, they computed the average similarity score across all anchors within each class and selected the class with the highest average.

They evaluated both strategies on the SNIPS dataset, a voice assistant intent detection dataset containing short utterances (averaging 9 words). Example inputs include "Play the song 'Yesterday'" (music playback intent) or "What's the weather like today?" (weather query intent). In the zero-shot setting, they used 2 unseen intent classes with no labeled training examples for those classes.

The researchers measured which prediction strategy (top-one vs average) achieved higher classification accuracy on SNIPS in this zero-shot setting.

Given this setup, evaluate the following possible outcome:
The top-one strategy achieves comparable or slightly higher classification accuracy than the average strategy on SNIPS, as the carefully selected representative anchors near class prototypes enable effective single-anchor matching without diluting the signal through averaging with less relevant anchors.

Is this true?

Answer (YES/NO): YES